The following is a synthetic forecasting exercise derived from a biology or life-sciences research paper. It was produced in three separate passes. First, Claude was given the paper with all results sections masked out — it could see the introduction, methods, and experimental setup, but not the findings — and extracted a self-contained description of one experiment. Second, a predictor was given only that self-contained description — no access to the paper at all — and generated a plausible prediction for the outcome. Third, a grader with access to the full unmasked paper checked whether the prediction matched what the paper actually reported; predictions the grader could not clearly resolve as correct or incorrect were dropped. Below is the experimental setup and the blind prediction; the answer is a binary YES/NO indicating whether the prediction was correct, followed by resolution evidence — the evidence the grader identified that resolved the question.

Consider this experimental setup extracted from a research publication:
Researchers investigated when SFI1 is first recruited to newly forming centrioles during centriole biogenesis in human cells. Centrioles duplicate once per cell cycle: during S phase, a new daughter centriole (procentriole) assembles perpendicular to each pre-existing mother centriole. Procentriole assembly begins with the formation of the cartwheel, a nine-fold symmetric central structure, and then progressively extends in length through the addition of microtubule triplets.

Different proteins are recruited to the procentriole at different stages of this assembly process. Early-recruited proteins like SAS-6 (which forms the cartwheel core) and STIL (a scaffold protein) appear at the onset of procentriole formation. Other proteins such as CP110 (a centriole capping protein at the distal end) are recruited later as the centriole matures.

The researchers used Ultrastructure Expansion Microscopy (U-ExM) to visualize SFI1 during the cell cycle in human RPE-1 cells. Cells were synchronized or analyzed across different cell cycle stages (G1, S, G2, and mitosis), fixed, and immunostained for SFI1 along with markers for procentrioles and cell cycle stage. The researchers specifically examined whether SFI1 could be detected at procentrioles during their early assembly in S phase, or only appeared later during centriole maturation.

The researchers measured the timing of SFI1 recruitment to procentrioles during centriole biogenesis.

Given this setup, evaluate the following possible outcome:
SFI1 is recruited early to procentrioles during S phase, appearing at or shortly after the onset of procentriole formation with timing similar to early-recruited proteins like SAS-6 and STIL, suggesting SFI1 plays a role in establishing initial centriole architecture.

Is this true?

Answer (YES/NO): NO